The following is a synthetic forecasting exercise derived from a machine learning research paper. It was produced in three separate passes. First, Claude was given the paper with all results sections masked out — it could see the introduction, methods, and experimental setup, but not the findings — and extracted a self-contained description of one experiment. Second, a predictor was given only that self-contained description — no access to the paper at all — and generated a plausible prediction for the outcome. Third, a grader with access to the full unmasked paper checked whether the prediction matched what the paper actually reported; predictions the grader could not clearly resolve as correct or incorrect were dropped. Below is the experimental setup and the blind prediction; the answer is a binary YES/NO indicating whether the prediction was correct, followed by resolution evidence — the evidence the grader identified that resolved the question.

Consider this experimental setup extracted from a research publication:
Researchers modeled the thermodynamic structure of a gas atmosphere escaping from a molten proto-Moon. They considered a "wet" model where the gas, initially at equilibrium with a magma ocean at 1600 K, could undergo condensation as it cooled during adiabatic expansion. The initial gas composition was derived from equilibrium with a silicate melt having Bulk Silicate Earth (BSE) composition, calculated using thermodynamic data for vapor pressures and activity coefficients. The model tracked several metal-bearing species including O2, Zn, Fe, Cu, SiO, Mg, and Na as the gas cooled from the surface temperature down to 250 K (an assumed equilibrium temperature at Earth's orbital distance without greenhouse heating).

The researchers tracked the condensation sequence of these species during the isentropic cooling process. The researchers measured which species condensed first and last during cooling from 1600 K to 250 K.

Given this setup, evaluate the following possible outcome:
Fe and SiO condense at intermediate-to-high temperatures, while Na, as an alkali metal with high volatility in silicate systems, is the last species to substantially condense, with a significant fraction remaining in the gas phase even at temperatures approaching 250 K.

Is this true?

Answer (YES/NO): NO